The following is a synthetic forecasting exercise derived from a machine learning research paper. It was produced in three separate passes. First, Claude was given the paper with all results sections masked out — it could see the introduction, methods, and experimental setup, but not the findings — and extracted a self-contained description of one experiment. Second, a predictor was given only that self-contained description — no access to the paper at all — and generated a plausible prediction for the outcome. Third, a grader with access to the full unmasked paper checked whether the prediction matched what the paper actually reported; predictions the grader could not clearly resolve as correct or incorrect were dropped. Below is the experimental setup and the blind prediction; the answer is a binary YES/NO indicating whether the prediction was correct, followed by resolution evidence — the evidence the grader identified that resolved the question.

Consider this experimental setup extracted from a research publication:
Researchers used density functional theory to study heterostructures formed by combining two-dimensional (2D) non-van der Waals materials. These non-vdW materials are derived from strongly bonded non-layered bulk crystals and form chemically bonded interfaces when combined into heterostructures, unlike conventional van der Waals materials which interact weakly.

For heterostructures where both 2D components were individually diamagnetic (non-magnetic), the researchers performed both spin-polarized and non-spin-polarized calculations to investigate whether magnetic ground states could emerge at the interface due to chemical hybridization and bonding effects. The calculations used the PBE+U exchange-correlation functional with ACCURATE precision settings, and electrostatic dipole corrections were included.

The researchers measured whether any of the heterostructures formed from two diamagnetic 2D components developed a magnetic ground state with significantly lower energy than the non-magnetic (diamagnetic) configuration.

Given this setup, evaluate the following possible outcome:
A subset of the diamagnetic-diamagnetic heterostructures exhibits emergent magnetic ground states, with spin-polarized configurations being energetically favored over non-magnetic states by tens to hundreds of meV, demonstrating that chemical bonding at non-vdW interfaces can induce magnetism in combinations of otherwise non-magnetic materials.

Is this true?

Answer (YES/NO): NO